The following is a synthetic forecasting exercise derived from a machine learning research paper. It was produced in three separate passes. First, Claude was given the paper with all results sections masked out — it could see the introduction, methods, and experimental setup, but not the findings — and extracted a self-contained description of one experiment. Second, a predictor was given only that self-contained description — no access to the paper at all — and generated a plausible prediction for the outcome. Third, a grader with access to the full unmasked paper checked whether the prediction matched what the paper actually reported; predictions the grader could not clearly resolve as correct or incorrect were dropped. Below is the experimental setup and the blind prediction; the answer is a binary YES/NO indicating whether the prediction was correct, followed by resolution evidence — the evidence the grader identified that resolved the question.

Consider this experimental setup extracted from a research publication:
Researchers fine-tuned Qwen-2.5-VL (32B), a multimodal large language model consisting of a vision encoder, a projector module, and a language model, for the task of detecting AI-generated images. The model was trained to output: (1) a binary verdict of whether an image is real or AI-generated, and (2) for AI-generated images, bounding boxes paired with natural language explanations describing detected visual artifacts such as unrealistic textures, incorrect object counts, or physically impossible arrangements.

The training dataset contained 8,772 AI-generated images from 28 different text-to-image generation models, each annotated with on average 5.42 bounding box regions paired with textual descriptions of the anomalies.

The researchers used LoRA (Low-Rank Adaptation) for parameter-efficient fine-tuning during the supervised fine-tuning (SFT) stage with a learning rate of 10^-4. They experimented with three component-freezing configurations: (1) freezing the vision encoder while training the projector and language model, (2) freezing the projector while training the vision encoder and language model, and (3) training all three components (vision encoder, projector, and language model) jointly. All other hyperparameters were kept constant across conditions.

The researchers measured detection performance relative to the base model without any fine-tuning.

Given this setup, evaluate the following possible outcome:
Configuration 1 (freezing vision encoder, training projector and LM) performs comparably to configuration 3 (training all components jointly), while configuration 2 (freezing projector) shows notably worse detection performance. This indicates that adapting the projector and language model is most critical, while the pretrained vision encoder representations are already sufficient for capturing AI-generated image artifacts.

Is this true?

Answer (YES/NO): NO